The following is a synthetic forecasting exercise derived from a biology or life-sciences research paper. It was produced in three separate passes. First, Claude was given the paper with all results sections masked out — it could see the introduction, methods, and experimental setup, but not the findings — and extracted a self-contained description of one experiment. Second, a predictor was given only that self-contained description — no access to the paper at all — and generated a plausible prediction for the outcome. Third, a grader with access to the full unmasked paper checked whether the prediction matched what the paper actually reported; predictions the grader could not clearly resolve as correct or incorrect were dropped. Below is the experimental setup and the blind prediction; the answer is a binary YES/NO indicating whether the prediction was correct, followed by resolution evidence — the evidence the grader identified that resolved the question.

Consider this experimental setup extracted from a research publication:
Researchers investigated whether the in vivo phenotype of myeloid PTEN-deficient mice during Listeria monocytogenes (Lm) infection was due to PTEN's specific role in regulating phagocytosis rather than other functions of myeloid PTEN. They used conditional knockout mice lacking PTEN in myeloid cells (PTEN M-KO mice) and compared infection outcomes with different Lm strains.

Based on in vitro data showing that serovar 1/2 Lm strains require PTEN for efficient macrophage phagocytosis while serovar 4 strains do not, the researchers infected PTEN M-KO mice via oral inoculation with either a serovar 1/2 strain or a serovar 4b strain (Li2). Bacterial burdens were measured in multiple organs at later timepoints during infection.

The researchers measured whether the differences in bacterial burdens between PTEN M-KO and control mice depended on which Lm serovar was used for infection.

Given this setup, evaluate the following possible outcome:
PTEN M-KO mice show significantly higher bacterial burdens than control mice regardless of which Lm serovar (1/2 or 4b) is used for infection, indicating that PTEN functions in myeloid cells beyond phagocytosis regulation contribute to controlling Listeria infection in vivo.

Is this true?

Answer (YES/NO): NO